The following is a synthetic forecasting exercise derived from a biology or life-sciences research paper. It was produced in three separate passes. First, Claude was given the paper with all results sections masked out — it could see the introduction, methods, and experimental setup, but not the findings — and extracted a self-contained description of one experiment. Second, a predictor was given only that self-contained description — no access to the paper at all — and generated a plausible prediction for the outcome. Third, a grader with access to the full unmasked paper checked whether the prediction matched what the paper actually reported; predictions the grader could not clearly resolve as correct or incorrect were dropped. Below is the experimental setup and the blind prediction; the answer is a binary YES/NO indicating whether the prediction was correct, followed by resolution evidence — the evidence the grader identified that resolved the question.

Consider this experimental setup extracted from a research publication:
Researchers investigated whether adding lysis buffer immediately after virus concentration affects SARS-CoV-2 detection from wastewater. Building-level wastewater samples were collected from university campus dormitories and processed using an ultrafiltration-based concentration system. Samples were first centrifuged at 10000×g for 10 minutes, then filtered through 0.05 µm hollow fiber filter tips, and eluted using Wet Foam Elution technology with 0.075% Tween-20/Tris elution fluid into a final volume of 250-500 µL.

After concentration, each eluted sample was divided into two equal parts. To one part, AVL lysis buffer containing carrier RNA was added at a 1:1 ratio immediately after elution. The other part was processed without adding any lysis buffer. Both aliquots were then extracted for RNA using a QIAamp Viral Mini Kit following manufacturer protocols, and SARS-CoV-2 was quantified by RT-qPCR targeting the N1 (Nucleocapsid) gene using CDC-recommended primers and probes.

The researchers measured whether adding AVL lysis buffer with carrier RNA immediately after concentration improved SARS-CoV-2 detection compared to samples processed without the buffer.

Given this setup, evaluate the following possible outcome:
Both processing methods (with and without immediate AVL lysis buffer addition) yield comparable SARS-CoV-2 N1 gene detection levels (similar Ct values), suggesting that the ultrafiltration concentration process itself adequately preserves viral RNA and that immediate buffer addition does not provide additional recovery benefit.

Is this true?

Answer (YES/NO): NO